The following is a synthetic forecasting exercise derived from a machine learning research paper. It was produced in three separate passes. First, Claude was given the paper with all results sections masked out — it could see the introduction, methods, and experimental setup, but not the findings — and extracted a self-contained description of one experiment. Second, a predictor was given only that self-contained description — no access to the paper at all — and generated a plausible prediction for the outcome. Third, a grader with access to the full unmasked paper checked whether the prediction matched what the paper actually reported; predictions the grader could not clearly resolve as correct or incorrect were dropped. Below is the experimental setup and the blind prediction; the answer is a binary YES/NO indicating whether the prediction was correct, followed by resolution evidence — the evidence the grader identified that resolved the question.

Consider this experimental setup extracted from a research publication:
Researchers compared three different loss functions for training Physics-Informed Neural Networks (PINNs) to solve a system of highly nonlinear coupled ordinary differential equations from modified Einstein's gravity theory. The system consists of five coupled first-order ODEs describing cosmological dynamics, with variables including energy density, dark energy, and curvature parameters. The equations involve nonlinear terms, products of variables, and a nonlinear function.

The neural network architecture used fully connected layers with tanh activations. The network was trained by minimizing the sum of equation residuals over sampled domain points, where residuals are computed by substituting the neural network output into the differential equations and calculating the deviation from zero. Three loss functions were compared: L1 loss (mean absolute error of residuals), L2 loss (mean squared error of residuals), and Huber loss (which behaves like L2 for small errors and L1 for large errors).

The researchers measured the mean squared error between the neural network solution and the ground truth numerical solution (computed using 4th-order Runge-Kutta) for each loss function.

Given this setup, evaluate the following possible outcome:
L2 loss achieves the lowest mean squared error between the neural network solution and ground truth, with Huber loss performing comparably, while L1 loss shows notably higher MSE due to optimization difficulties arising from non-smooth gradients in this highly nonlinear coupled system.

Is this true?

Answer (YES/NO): NO